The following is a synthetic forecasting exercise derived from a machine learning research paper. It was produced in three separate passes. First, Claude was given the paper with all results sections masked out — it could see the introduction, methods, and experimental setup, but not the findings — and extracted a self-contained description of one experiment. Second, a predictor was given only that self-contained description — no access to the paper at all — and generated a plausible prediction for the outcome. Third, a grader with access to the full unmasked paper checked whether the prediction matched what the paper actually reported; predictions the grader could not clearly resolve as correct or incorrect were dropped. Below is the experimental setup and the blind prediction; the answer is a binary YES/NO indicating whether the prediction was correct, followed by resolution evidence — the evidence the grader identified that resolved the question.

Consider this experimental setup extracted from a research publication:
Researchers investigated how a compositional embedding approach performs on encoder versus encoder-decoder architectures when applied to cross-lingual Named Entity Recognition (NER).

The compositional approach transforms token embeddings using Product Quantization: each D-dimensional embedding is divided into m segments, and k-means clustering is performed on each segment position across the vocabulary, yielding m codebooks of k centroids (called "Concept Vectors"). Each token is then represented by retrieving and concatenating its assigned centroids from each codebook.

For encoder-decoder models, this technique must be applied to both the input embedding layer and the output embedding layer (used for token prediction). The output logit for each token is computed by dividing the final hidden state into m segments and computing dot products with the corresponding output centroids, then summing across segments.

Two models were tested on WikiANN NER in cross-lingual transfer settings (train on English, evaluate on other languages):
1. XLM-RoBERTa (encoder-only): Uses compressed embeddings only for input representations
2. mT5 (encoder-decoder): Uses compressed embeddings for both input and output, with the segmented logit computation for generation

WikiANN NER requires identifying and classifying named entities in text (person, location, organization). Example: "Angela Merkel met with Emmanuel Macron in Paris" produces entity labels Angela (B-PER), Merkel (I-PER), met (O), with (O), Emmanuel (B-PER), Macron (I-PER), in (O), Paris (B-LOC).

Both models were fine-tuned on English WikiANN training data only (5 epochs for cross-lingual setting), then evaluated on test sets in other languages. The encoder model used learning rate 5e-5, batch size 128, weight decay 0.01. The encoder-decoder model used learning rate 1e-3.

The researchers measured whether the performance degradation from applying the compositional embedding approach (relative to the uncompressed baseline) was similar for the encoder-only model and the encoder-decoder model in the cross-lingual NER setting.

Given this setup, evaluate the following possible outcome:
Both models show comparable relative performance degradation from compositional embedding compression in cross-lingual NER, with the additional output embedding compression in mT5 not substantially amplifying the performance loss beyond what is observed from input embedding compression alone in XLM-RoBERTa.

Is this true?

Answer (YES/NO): NO